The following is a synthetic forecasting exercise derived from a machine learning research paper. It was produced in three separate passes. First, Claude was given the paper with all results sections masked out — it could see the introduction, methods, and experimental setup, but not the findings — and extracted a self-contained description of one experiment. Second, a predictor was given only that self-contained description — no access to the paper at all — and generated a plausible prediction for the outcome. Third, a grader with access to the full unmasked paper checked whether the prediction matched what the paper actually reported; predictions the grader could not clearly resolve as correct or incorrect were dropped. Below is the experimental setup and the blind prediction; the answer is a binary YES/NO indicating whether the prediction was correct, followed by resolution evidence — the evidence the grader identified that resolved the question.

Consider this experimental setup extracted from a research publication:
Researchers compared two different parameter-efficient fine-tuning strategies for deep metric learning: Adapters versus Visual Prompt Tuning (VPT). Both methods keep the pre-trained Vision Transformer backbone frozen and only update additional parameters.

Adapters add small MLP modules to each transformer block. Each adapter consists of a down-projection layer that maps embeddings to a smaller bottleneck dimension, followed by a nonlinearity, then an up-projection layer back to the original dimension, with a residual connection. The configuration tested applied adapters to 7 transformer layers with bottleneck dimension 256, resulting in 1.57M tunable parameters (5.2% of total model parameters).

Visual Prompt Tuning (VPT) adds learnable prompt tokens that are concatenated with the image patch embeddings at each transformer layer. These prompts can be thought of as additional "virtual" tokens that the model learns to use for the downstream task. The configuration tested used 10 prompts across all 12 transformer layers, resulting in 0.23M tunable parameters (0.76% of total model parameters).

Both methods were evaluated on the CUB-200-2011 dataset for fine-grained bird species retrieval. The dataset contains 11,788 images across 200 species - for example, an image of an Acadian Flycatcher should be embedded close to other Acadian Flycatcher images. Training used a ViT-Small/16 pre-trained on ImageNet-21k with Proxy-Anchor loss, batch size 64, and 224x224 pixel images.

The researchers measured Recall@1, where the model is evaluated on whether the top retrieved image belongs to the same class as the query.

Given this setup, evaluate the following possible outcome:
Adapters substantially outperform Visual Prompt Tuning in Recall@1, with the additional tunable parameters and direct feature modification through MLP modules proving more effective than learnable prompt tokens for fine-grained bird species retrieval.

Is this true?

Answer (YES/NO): NO